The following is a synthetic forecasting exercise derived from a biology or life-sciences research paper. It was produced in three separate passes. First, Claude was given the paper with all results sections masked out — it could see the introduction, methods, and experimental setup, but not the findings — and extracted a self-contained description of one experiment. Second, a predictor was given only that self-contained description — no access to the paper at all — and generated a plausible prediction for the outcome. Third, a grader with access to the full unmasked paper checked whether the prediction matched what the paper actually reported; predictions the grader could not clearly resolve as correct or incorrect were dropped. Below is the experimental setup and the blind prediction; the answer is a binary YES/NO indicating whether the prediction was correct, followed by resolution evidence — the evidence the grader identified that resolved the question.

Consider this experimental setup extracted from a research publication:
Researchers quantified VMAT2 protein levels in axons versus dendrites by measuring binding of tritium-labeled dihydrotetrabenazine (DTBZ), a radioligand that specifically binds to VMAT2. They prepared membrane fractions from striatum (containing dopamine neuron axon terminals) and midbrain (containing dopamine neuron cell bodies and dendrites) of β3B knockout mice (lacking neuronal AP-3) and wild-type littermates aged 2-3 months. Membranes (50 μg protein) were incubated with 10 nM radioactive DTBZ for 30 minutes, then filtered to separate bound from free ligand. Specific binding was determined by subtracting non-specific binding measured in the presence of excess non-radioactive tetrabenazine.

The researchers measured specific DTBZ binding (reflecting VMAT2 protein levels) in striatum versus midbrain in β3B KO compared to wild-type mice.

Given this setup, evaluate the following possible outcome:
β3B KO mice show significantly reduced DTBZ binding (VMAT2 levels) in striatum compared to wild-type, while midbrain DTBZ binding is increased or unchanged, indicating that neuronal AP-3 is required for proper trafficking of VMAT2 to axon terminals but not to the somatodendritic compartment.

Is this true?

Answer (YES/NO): YES